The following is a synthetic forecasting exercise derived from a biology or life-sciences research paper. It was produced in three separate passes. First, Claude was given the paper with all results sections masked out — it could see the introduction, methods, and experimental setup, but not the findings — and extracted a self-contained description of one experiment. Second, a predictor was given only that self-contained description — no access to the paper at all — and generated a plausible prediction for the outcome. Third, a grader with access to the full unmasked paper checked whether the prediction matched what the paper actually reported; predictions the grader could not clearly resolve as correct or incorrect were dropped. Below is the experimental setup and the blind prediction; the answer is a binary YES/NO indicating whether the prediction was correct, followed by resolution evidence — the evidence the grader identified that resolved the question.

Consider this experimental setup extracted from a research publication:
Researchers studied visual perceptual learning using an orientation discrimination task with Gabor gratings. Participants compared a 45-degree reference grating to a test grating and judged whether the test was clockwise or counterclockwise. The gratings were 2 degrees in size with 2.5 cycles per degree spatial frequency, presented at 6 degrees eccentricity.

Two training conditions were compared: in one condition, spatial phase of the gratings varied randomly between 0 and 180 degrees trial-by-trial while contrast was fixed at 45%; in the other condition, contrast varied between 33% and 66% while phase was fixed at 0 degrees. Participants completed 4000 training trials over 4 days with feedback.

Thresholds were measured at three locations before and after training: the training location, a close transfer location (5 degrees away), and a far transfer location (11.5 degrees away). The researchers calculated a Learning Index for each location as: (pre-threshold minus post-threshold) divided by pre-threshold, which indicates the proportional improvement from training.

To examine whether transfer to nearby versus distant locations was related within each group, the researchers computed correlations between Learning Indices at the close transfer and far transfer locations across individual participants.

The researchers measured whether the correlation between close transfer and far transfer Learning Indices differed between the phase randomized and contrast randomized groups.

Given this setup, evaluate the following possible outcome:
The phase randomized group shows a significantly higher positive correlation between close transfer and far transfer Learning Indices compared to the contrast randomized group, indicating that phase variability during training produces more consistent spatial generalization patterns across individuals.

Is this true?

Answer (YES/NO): YES